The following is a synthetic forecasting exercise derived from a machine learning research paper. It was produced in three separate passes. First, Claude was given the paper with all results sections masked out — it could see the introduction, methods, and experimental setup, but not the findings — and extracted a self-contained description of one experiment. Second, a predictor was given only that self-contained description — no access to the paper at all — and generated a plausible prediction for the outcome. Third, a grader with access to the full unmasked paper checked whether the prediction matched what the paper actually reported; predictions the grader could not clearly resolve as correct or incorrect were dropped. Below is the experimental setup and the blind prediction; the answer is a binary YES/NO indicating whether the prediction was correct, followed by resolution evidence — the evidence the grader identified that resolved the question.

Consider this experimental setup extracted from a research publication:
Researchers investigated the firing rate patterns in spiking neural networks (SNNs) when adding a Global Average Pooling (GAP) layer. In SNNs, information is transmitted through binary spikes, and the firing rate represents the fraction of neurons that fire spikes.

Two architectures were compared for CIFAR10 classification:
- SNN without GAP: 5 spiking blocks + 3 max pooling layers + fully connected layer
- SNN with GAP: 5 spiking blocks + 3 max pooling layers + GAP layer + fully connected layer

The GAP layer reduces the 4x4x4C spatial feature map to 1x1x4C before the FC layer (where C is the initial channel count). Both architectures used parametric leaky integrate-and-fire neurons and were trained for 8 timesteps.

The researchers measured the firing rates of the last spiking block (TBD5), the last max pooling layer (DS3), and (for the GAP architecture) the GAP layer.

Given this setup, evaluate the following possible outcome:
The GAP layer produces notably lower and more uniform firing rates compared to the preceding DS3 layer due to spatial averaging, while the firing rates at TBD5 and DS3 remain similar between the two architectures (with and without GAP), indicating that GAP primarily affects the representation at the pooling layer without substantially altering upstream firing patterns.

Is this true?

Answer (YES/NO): NO